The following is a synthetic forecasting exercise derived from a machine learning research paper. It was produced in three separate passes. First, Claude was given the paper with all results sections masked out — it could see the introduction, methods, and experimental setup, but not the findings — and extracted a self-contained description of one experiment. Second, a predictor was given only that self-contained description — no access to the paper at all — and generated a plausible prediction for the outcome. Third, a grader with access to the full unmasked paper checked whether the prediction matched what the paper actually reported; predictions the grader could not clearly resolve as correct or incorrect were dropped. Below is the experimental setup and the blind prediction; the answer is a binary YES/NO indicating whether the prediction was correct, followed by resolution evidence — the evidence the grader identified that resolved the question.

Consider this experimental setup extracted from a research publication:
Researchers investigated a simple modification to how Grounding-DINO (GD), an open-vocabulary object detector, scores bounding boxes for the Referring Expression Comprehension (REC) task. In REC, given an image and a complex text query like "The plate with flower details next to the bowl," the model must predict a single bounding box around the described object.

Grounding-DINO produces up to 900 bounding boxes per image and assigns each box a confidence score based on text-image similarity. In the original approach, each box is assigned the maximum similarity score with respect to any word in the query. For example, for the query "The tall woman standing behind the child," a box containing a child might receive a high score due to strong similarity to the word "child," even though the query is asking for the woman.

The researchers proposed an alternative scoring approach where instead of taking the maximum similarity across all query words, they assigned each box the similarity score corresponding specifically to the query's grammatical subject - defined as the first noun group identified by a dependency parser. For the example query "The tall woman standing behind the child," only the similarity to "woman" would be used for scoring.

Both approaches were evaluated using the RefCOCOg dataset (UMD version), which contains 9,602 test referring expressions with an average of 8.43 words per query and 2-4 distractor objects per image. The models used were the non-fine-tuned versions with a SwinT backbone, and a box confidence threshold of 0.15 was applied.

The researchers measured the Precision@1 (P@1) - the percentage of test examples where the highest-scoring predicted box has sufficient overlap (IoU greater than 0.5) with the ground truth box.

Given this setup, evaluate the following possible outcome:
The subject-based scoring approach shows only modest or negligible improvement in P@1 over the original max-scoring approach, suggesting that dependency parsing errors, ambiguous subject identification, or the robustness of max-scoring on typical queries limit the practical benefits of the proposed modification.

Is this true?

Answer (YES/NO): NO